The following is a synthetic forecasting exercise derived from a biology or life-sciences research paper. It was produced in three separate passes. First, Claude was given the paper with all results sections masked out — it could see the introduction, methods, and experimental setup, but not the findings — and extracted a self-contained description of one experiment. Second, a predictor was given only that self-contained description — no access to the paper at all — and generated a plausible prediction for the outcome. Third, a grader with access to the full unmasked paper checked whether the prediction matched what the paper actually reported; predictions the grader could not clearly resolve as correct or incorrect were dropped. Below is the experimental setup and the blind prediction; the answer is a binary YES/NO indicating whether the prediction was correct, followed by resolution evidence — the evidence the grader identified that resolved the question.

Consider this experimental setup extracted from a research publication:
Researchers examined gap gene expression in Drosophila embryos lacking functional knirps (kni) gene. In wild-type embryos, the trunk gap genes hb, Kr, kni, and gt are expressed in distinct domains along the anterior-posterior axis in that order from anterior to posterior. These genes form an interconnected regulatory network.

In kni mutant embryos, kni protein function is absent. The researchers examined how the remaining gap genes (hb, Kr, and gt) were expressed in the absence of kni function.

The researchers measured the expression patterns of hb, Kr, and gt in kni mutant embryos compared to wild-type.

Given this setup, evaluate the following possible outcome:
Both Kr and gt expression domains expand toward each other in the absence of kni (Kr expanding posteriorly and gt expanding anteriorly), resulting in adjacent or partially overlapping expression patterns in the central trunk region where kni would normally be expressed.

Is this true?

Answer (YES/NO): NO